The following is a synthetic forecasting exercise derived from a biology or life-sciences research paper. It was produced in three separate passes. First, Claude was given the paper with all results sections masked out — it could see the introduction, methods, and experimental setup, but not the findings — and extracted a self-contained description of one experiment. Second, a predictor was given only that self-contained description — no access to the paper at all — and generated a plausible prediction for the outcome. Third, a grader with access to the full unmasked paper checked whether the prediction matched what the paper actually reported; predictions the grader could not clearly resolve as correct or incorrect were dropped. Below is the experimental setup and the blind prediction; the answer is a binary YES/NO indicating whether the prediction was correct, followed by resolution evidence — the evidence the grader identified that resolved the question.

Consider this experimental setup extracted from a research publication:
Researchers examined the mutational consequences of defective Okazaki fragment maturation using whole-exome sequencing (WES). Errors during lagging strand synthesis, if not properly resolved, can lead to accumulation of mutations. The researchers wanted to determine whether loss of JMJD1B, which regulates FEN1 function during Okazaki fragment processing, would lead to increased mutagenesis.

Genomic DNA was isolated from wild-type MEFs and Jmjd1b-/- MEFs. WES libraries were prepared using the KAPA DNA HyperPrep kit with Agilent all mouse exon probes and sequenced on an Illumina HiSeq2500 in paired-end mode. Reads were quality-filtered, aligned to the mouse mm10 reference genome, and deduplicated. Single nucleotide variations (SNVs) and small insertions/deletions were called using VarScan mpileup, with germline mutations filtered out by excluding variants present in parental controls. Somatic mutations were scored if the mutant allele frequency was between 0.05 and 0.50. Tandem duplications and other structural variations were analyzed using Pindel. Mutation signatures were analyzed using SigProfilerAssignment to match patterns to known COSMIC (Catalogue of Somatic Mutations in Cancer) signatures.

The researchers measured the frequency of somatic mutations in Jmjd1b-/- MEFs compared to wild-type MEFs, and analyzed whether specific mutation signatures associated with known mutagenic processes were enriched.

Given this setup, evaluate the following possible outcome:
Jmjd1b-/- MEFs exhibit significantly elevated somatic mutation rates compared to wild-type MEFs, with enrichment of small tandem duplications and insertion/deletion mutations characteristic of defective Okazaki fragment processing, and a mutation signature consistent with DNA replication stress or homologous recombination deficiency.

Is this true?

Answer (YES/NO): NO